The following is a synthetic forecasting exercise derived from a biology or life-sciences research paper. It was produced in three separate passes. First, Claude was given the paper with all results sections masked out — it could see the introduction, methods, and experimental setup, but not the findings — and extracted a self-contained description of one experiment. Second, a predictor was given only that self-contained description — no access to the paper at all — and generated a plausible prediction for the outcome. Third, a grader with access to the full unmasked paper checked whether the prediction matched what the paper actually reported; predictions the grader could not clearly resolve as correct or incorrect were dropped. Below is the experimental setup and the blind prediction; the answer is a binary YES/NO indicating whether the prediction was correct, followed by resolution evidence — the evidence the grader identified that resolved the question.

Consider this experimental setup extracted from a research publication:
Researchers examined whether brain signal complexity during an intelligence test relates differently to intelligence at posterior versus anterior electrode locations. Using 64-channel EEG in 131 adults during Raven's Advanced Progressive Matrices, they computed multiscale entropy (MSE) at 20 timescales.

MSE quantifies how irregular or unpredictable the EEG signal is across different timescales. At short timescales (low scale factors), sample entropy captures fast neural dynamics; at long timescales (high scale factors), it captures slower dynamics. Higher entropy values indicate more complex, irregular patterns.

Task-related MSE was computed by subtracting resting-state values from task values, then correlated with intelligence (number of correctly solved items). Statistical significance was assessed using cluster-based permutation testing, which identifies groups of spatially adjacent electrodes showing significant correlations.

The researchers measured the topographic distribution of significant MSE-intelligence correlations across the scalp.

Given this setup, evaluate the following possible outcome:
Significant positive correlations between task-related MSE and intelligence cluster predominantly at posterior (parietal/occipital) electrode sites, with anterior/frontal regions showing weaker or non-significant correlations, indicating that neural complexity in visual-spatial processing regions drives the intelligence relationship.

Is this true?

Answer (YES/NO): NO